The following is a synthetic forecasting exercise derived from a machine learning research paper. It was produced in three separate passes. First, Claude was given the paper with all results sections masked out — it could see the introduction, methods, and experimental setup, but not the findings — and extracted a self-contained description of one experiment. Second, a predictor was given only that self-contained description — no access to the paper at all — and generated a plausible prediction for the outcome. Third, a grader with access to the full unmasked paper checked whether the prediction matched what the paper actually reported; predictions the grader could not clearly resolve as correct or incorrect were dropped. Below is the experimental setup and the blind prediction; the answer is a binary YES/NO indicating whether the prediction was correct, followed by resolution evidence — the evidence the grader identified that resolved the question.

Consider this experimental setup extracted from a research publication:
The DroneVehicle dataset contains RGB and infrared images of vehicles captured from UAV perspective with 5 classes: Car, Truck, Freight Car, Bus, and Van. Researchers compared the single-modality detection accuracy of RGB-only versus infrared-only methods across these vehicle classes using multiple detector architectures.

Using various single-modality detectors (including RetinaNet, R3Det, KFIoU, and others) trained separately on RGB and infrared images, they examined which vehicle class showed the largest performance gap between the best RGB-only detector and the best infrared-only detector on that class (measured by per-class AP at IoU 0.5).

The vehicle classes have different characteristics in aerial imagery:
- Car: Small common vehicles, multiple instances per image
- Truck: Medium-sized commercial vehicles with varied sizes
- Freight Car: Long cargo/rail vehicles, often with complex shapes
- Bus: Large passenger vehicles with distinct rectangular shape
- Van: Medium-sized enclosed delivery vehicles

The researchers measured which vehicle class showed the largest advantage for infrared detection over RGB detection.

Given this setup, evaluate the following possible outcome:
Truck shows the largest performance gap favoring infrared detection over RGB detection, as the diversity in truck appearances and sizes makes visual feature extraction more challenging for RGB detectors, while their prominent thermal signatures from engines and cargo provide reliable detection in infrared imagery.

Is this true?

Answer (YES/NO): NO